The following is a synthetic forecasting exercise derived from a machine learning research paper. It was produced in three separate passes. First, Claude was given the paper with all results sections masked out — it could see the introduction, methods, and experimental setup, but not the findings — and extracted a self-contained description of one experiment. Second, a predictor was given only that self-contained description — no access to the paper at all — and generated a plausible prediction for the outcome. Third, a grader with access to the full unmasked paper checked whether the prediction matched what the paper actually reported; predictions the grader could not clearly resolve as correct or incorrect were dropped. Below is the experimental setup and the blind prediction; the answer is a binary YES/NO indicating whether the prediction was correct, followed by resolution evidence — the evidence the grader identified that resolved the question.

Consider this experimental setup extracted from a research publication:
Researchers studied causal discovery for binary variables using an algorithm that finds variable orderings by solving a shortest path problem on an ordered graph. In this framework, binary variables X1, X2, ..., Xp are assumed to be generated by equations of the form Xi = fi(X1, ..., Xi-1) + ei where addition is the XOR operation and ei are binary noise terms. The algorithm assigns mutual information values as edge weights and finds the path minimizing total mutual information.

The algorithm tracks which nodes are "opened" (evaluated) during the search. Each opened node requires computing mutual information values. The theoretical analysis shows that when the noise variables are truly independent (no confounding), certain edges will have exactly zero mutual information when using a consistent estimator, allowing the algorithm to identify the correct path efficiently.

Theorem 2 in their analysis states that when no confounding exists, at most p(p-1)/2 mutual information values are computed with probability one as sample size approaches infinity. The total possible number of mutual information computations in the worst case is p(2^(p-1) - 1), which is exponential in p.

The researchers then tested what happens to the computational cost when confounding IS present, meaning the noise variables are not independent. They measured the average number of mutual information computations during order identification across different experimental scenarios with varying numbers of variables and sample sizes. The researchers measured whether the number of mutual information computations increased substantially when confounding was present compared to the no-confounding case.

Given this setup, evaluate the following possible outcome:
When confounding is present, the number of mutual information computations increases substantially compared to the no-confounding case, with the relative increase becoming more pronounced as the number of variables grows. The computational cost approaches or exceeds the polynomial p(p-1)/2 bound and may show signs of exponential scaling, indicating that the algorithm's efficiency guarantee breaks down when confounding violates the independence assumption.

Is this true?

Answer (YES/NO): NO